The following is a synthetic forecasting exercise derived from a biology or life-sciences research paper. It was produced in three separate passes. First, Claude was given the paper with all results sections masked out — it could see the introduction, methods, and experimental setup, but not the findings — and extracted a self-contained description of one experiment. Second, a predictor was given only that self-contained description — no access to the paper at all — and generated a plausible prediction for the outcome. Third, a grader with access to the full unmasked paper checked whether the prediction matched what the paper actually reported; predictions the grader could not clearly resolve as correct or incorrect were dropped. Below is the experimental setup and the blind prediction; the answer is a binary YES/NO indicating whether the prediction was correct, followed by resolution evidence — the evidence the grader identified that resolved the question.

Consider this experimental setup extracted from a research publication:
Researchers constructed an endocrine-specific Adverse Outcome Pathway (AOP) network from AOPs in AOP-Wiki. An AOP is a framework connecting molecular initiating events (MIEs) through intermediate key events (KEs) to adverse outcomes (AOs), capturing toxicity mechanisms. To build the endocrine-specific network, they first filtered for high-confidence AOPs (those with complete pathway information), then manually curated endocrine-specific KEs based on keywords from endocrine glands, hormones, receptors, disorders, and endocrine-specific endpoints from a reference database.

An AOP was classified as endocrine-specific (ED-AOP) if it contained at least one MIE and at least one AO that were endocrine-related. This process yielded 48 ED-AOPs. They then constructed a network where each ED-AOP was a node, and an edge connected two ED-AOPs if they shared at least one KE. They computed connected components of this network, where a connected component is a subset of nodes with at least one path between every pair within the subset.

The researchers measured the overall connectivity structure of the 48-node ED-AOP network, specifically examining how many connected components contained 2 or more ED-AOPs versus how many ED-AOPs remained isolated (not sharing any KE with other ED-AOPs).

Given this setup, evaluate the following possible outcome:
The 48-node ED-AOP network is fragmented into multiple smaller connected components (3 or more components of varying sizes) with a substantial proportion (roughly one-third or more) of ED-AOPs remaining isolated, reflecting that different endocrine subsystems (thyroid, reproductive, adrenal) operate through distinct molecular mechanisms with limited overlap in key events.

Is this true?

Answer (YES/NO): NO